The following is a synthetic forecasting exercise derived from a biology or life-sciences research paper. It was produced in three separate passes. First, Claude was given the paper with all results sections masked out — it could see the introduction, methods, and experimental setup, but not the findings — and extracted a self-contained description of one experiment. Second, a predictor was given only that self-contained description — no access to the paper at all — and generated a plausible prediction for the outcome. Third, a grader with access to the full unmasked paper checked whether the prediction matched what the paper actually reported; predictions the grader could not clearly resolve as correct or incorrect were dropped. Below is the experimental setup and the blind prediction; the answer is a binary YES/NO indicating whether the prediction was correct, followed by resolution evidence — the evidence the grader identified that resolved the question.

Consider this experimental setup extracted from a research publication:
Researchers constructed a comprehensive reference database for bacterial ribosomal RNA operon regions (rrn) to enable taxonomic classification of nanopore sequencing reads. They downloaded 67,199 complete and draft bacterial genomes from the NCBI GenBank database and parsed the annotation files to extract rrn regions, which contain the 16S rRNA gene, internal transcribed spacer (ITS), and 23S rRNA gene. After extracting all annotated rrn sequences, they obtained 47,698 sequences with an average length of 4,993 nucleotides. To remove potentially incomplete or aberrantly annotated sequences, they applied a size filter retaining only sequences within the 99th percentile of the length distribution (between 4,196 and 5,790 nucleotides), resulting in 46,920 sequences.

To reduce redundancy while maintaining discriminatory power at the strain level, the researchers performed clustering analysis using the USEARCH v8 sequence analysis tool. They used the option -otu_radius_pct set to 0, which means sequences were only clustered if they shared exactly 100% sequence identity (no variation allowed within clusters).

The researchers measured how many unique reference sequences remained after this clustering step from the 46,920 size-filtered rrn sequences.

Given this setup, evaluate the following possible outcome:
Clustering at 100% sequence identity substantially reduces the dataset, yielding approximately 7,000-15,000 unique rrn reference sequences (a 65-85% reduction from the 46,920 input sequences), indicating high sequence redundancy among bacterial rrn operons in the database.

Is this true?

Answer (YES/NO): NO